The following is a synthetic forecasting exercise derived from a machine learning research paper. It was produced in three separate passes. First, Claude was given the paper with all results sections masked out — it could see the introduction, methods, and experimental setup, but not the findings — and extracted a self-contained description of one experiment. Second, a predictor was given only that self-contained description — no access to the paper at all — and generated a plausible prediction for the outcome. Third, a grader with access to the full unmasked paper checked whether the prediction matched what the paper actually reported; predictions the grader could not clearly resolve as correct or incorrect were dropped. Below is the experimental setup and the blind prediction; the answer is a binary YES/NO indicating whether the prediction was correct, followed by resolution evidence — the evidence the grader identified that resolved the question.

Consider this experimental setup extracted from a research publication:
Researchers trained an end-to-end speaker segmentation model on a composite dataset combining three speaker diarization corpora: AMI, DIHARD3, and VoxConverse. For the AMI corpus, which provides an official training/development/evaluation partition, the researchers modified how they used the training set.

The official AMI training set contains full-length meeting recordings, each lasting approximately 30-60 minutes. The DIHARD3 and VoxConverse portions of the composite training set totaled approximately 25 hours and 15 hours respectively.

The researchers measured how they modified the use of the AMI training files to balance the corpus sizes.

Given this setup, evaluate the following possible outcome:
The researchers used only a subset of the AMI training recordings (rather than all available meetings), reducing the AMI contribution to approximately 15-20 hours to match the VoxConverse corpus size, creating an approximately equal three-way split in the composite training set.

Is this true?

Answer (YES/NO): NO